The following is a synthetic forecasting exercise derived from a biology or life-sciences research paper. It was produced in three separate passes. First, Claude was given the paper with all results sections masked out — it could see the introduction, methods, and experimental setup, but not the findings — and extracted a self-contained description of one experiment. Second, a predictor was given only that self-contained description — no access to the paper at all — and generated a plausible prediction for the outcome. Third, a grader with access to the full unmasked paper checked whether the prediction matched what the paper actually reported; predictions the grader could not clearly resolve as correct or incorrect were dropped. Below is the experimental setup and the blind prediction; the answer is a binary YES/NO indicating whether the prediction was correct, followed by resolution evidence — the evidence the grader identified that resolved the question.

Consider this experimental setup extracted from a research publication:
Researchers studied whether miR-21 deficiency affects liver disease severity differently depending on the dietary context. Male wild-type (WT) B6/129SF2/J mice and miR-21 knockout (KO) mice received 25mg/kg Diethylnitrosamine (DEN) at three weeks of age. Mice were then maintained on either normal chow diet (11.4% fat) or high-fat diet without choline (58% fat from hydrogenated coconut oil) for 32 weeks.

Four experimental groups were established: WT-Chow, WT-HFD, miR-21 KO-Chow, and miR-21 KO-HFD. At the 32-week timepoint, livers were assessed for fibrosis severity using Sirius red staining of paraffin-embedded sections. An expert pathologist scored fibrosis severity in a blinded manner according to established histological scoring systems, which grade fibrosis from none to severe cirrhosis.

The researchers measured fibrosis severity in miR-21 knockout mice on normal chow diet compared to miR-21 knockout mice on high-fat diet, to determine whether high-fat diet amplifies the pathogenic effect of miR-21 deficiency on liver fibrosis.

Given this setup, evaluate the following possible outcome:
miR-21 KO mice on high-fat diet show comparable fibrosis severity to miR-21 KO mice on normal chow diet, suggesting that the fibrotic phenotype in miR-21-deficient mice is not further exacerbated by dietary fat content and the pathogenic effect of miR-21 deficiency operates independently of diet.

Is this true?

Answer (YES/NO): NO